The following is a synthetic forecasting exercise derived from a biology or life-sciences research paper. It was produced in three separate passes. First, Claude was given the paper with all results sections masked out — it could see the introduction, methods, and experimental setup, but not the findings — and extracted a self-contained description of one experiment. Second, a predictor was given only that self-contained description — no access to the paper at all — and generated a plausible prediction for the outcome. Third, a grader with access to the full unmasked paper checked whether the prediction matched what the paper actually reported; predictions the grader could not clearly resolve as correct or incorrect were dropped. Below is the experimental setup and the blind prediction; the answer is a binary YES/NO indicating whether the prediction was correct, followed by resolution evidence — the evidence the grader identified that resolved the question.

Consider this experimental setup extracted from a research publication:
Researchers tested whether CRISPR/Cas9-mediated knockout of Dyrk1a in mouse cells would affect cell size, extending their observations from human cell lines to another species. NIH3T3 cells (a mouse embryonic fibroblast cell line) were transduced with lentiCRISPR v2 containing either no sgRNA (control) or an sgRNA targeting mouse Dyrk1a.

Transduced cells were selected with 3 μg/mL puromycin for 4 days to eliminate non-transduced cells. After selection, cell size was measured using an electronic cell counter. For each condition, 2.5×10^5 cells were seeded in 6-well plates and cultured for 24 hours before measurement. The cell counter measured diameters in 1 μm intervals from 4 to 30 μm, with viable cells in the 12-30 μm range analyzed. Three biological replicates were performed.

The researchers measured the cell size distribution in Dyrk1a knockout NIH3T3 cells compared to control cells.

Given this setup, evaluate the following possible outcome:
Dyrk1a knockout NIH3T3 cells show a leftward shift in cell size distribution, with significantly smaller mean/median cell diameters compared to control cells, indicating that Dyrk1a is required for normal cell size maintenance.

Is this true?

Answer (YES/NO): YES